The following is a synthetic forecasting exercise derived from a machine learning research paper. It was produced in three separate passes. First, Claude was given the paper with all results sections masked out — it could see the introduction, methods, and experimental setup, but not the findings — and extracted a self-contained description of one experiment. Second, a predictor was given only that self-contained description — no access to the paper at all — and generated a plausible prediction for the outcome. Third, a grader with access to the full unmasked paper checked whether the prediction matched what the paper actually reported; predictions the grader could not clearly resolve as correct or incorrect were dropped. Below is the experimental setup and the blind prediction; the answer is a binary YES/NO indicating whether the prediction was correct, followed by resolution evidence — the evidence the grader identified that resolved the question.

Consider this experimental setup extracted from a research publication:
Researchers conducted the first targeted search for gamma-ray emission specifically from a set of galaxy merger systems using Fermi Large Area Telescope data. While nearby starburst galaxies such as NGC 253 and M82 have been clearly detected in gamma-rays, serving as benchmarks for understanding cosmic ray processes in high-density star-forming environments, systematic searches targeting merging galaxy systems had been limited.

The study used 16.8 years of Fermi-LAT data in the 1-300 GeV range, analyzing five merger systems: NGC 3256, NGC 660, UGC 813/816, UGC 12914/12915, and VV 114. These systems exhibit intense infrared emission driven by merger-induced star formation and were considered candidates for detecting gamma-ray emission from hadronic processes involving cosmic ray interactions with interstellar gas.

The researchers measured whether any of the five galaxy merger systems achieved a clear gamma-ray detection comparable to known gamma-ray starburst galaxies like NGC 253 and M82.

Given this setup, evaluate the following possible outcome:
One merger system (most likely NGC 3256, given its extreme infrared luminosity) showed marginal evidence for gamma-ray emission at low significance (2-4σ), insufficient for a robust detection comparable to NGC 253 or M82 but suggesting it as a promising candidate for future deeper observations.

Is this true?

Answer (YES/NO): NO